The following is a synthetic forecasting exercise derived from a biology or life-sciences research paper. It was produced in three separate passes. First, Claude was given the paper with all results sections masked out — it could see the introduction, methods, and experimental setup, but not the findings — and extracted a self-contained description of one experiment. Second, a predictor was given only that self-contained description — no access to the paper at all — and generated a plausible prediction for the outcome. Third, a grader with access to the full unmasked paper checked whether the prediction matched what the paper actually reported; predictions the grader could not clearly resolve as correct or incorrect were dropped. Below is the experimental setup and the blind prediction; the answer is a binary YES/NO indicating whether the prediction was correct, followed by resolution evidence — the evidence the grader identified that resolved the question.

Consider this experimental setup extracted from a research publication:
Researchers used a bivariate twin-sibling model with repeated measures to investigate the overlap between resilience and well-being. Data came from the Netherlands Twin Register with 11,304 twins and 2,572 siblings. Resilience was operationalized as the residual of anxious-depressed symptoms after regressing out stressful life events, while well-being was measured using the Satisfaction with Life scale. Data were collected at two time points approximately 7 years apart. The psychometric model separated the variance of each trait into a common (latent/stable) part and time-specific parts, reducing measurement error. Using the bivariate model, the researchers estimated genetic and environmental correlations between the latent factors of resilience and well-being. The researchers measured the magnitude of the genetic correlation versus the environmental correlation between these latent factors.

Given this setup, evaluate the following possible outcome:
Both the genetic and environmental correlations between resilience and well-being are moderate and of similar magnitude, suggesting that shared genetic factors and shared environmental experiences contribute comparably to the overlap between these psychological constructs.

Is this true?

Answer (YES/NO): NO